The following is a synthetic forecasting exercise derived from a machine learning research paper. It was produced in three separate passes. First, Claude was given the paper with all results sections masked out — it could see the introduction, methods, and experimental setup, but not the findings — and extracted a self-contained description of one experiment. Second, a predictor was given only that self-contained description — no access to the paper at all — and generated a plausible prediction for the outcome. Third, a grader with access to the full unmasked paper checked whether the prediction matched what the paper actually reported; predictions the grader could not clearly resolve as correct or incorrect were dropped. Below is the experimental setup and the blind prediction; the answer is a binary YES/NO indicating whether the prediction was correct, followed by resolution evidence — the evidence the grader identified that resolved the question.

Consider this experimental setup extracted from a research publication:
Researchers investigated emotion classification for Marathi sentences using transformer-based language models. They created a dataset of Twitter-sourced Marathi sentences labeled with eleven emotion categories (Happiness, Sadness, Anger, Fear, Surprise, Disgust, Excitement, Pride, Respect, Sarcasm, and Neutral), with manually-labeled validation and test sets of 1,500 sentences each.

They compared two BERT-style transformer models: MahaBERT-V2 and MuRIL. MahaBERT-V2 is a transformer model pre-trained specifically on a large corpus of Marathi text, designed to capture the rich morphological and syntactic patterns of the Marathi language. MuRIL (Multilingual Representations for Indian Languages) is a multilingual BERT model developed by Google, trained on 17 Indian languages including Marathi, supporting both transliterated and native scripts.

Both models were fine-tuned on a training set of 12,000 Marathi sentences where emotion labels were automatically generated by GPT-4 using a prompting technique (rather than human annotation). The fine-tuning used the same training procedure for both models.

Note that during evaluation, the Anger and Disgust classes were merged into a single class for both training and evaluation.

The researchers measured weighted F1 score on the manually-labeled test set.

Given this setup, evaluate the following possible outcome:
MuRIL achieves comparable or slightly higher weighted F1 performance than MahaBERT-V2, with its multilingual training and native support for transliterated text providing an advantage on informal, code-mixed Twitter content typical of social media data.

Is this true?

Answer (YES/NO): NO